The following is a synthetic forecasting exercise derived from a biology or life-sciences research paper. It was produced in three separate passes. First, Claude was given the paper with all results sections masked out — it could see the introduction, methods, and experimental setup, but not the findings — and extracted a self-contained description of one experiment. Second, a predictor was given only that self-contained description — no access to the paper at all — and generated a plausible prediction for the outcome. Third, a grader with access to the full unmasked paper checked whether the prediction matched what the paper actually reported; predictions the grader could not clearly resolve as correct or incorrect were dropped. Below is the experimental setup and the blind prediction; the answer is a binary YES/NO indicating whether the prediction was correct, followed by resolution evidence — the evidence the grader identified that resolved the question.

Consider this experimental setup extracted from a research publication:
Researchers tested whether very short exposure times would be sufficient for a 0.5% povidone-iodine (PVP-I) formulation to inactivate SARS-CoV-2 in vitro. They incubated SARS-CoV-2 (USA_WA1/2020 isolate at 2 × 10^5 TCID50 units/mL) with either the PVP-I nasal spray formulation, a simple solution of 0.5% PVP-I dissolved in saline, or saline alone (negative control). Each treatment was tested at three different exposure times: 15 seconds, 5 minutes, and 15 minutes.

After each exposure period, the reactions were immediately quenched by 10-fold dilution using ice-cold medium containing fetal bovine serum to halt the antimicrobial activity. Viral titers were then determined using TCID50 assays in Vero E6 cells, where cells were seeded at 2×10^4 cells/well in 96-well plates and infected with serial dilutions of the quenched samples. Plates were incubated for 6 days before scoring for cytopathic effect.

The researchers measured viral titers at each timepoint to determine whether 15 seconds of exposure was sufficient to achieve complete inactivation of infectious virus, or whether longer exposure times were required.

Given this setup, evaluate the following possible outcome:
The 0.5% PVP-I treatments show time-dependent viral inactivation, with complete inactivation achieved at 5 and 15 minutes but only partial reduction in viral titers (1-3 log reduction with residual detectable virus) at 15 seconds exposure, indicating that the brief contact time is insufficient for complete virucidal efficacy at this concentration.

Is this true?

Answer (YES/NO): NO